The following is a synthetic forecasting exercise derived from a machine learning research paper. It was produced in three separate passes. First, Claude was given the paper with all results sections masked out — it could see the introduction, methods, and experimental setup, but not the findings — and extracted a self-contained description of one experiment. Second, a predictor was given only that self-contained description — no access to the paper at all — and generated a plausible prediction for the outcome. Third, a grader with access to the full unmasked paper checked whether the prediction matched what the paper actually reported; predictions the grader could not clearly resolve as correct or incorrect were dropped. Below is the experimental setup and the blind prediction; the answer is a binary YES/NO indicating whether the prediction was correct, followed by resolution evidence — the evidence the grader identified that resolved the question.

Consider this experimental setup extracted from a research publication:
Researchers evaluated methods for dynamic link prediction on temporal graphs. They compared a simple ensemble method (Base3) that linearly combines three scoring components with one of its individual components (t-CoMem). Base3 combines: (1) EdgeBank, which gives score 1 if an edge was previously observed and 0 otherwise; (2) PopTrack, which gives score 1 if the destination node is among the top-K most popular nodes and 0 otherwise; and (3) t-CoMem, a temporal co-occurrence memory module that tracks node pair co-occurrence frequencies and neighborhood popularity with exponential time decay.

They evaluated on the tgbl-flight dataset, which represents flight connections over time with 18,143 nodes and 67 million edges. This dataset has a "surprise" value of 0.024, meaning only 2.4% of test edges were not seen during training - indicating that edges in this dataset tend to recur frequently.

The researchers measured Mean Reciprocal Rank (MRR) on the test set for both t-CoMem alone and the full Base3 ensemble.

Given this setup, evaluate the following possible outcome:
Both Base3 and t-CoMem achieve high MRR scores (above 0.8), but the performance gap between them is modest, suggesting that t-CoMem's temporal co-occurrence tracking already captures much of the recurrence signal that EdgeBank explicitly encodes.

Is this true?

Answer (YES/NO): NO